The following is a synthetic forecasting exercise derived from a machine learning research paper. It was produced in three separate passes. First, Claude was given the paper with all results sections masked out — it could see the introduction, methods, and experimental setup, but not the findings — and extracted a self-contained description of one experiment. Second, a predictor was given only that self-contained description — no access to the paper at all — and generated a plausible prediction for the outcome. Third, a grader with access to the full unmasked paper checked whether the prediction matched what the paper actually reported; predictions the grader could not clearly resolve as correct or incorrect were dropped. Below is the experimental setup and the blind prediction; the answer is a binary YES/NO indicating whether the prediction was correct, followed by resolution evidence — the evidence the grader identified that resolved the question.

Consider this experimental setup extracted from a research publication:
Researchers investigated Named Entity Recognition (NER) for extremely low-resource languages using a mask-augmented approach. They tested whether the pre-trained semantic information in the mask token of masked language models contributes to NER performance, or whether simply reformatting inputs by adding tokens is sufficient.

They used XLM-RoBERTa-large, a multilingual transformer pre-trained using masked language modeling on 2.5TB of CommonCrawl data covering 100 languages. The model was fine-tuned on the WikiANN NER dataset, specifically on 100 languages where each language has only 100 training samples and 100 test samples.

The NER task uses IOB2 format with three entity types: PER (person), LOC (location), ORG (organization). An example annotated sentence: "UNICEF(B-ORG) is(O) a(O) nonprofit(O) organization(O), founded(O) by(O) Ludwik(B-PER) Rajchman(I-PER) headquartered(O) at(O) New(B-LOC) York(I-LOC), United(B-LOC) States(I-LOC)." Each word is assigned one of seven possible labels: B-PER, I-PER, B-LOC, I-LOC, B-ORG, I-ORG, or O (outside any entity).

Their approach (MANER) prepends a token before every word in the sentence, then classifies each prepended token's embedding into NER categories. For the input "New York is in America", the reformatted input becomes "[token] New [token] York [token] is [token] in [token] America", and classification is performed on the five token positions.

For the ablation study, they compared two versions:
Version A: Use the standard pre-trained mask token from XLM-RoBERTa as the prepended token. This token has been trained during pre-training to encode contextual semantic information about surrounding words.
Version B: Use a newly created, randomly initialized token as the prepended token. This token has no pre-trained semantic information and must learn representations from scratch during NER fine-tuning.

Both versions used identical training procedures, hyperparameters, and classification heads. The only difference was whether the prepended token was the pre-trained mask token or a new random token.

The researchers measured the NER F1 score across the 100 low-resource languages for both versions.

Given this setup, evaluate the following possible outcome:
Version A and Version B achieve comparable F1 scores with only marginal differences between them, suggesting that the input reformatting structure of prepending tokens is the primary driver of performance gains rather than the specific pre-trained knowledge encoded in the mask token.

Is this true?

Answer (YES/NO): NO